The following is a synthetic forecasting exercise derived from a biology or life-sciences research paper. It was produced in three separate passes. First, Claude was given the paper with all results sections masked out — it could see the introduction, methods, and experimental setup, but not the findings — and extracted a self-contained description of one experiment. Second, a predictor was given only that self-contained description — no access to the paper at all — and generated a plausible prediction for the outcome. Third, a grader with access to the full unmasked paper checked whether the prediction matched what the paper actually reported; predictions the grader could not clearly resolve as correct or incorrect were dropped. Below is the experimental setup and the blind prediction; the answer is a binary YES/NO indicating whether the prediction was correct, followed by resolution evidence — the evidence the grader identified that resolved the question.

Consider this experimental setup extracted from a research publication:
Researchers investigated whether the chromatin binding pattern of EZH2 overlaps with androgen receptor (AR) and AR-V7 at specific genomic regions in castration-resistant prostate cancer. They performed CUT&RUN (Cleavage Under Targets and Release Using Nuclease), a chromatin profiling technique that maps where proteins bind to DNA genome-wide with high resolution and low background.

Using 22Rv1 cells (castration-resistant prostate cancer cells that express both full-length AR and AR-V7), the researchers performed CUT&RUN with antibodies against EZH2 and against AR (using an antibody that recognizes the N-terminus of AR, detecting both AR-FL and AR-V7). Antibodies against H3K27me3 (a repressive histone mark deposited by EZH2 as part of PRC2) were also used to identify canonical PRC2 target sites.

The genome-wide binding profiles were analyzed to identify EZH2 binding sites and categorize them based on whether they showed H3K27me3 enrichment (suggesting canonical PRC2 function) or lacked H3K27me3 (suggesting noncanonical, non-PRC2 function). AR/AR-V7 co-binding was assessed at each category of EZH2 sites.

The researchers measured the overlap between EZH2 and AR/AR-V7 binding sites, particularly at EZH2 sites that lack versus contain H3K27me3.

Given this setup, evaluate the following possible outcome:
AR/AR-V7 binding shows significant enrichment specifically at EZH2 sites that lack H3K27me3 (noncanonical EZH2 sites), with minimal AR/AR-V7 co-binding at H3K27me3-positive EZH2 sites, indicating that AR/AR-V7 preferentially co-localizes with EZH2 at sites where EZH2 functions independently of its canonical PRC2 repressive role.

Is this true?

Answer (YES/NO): YES